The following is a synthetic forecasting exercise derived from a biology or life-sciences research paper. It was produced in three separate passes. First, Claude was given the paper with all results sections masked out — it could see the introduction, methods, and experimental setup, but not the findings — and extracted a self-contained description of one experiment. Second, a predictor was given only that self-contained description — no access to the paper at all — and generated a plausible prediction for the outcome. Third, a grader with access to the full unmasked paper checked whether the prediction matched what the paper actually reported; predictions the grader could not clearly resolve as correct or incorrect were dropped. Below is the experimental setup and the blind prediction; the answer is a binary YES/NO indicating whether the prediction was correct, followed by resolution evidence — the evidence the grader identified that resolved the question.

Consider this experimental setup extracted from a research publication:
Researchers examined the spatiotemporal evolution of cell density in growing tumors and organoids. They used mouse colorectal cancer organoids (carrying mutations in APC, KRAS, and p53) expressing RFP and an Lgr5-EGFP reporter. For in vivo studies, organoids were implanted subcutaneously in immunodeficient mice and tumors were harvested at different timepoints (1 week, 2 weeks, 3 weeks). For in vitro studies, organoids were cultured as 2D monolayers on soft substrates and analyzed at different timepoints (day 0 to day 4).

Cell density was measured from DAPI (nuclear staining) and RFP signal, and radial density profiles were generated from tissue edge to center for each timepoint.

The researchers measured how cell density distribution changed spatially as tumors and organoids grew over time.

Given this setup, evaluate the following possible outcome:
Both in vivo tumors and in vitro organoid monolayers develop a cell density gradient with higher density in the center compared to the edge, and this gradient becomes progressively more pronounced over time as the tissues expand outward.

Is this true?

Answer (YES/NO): YES